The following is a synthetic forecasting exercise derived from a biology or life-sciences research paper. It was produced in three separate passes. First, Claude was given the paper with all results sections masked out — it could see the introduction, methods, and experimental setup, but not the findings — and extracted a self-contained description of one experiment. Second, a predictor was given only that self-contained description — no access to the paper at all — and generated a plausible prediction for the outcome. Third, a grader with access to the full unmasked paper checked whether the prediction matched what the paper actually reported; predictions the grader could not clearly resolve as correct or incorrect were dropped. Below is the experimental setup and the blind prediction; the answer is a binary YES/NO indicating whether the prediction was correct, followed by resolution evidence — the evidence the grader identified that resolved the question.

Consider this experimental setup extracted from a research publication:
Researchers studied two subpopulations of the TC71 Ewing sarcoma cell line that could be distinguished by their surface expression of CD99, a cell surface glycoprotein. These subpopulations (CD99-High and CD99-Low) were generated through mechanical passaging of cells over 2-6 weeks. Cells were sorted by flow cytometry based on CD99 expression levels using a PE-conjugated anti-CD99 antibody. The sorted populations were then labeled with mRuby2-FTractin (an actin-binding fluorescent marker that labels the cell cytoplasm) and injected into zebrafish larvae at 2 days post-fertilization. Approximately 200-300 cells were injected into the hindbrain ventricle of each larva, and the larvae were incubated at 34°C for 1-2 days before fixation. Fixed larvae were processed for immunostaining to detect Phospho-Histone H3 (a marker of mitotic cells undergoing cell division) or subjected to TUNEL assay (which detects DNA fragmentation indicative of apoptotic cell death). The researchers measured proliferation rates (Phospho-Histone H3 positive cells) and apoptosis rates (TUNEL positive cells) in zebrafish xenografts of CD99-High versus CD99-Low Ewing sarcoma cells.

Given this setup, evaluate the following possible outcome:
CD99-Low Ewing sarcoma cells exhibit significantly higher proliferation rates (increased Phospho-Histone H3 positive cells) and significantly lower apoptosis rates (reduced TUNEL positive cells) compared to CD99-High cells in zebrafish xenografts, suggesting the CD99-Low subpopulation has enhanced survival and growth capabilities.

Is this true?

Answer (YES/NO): NO